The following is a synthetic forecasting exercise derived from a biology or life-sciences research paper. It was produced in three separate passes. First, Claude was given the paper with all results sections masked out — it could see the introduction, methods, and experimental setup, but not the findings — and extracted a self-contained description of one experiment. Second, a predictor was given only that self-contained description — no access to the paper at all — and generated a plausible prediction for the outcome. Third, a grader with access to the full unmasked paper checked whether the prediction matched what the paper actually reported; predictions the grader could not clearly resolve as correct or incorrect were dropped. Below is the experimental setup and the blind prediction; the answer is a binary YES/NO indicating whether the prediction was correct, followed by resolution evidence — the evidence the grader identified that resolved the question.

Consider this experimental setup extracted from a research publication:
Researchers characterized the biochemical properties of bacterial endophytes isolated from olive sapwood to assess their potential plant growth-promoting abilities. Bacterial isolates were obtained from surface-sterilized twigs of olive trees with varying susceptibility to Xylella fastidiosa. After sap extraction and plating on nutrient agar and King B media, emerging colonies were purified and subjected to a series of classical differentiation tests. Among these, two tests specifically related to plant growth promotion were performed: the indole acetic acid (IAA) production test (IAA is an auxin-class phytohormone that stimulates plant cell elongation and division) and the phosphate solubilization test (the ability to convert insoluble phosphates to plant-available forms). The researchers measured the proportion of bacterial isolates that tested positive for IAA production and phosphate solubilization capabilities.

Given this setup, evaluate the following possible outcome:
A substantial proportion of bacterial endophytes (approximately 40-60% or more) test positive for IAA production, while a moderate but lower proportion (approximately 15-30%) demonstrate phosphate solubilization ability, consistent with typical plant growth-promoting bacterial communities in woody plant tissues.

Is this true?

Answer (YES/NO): NO